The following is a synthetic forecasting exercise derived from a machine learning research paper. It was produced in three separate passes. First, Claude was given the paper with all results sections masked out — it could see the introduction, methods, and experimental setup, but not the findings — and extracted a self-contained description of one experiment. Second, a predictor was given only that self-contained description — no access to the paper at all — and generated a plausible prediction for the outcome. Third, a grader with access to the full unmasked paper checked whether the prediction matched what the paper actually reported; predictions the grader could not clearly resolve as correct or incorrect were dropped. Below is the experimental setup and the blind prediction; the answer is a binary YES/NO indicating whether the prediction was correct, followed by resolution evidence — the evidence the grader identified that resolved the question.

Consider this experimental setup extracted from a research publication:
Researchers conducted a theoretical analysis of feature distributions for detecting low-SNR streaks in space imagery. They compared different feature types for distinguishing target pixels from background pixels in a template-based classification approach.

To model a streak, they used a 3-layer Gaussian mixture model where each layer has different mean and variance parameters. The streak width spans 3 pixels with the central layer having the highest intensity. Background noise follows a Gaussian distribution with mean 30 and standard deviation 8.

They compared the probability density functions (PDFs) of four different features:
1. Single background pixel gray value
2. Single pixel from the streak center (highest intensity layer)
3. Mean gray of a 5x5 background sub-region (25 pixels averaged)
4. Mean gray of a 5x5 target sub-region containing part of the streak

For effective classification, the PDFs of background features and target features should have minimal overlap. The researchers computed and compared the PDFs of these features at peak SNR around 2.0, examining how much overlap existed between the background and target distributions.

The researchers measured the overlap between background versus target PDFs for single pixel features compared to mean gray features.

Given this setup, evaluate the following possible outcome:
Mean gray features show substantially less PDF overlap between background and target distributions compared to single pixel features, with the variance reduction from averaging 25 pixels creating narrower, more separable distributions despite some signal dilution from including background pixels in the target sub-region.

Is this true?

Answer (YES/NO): YES